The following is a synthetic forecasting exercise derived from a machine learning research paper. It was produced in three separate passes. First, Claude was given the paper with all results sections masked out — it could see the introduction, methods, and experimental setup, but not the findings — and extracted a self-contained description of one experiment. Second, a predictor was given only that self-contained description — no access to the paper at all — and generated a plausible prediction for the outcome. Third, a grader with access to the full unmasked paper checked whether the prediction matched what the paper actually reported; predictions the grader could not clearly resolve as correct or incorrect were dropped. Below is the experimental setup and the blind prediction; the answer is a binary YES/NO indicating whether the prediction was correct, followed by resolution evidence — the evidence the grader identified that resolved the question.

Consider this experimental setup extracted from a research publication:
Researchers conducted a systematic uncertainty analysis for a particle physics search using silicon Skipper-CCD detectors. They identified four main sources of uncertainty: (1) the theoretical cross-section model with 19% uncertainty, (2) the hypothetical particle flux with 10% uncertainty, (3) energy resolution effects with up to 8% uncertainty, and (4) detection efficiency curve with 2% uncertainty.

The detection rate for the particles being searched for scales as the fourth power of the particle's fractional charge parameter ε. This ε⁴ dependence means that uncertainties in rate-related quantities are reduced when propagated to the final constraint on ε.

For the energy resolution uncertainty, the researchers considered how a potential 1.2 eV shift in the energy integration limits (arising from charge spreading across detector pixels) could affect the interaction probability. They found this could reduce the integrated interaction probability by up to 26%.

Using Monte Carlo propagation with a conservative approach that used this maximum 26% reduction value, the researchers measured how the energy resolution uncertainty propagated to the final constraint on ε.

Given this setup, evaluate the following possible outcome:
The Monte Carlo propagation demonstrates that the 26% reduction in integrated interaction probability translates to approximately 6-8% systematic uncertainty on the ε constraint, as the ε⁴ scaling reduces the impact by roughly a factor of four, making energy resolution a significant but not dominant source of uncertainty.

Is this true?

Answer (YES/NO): NO